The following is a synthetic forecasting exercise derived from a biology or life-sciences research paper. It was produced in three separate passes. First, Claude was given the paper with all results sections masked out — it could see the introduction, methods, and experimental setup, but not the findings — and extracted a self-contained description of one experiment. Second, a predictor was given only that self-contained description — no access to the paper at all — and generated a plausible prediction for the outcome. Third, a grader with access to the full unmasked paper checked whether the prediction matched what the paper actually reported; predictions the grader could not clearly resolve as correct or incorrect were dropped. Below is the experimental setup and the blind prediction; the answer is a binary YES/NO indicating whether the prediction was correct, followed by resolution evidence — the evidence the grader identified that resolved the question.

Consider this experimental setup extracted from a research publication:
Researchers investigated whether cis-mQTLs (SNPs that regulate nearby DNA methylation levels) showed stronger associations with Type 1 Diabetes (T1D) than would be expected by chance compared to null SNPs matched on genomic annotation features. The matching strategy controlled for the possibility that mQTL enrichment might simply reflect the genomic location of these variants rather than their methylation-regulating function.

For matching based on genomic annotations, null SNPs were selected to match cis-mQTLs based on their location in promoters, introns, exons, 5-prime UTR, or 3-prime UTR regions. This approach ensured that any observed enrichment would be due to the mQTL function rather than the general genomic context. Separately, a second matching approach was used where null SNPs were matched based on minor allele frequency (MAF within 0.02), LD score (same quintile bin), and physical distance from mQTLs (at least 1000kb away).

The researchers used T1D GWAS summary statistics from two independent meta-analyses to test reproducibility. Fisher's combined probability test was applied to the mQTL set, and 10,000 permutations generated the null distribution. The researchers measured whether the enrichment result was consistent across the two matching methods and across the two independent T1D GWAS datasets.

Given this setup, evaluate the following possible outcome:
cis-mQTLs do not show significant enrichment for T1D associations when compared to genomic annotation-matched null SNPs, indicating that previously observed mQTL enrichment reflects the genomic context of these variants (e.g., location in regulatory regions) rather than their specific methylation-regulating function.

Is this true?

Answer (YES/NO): NO